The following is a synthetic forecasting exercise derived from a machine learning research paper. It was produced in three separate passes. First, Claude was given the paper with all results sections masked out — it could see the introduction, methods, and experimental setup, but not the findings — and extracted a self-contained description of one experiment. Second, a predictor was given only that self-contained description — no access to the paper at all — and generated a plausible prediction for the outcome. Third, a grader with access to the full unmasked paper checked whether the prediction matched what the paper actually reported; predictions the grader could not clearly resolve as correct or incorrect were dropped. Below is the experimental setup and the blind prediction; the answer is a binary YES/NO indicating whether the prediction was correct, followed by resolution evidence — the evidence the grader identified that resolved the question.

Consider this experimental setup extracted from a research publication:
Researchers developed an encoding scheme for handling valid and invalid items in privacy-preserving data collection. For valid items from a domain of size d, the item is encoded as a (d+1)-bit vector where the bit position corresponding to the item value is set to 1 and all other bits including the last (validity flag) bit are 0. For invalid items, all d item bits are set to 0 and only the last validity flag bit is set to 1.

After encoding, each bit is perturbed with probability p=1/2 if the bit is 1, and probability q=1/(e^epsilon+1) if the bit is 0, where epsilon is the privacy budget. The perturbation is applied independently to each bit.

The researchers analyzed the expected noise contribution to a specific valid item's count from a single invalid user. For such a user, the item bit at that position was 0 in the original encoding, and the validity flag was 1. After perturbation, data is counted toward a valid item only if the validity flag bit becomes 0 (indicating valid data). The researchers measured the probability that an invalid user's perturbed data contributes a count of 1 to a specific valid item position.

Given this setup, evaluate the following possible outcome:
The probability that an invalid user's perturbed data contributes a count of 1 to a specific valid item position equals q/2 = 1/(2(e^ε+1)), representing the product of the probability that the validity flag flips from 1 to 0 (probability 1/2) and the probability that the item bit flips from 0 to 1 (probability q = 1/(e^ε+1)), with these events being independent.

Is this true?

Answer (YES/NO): YES